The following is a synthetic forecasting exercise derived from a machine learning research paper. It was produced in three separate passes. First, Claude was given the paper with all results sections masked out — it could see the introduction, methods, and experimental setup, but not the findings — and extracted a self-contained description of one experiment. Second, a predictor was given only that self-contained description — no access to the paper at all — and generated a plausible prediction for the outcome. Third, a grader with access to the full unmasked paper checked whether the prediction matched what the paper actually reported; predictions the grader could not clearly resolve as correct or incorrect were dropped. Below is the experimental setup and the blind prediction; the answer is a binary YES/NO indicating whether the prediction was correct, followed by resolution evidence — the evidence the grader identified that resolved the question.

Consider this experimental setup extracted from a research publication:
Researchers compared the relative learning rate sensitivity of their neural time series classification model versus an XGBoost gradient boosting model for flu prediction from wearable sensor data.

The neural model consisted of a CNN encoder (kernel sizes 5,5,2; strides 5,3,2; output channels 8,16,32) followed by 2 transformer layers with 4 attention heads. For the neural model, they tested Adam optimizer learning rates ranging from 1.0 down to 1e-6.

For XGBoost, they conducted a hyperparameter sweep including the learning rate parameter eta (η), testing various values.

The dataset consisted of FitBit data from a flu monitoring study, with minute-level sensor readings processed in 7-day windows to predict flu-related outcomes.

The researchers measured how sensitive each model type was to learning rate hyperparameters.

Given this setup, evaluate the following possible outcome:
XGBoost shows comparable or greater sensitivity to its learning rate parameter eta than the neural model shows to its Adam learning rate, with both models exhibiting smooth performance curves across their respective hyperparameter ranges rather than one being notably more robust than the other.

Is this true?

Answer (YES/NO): NO